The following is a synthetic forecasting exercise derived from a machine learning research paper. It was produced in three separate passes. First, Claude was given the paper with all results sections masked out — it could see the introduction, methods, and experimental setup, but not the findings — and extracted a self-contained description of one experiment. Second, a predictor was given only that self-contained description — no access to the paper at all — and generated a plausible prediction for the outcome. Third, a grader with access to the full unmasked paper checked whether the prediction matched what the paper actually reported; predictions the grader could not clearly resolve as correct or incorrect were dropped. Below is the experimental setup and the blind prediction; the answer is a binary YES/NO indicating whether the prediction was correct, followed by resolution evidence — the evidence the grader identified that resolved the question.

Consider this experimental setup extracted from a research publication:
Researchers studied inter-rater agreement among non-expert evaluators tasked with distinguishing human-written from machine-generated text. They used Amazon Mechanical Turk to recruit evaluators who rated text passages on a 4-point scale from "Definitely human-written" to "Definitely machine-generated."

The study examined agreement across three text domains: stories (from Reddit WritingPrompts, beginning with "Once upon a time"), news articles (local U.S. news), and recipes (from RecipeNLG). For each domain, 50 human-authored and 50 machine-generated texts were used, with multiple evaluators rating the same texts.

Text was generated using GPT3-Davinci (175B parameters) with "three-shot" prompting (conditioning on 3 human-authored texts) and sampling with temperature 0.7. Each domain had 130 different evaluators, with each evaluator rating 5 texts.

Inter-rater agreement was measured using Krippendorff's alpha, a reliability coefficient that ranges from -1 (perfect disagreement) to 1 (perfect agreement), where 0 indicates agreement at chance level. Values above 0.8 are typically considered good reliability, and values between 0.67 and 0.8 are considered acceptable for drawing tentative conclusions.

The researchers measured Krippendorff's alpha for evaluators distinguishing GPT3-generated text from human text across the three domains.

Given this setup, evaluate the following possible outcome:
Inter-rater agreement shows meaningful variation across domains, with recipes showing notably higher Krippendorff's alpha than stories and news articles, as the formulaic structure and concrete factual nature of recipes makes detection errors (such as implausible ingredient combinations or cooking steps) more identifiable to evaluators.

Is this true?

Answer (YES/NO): NO